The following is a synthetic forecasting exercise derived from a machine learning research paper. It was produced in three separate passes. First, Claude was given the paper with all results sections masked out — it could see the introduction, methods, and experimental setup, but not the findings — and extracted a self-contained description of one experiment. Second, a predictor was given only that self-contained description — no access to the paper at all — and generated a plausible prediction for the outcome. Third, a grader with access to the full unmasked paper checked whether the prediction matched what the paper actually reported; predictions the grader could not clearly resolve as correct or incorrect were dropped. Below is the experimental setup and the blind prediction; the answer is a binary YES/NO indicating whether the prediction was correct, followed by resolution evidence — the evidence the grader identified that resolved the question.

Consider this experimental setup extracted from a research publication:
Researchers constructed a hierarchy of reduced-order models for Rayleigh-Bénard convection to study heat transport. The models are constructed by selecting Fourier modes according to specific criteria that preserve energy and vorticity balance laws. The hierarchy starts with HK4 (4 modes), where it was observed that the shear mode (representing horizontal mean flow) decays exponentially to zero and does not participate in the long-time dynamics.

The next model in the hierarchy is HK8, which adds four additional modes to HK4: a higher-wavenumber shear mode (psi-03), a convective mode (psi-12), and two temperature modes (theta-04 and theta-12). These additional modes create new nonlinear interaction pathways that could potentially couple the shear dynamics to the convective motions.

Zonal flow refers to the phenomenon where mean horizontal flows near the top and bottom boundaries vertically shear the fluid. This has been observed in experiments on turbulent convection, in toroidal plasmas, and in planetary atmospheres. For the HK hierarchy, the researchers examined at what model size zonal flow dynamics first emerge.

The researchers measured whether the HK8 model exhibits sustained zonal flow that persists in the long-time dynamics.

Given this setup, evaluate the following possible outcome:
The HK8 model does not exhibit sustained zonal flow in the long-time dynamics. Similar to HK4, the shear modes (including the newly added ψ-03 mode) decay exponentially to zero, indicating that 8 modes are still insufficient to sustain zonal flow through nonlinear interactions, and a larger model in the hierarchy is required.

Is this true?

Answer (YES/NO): NO